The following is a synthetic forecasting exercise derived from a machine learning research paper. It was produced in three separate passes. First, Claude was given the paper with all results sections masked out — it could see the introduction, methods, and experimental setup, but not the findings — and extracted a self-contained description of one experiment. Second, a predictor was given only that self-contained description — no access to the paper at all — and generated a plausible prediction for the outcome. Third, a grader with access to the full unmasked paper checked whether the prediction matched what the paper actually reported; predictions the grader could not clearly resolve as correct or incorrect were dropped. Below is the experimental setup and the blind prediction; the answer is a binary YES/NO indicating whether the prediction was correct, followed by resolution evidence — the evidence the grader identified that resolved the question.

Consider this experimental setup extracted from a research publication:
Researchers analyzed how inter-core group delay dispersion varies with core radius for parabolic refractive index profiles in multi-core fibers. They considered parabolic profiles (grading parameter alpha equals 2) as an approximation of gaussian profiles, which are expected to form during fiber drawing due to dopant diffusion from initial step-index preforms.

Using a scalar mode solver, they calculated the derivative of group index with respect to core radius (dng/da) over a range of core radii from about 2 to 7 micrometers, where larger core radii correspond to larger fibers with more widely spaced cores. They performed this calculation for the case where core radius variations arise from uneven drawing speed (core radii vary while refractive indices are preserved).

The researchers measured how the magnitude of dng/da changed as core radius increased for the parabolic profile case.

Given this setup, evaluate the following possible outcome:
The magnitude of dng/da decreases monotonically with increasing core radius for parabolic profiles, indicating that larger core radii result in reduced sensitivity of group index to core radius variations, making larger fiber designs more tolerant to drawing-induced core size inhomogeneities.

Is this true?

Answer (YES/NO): YES